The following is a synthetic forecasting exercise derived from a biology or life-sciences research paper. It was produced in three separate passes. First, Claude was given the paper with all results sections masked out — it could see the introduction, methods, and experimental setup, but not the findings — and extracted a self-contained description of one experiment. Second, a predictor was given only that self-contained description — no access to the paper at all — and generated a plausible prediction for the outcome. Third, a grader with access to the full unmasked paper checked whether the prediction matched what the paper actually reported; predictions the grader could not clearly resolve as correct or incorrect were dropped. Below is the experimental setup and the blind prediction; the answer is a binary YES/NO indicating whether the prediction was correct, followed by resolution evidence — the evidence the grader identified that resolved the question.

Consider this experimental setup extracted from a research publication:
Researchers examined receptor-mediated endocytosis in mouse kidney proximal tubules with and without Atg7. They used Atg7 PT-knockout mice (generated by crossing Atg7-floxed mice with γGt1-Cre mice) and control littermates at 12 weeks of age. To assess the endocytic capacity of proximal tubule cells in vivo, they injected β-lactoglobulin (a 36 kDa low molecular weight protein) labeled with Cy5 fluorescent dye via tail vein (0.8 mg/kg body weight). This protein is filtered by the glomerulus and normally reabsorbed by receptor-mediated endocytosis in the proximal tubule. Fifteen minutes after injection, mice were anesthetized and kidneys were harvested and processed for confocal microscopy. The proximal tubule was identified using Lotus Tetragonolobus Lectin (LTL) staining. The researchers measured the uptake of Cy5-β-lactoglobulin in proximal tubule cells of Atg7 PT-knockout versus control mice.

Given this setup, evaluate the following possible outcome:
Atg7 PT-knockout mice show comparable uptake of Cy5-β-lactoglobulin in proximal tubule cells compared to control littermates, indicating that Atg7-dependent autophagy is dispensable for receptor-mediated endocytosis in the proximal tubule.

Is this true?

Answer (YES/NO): NO